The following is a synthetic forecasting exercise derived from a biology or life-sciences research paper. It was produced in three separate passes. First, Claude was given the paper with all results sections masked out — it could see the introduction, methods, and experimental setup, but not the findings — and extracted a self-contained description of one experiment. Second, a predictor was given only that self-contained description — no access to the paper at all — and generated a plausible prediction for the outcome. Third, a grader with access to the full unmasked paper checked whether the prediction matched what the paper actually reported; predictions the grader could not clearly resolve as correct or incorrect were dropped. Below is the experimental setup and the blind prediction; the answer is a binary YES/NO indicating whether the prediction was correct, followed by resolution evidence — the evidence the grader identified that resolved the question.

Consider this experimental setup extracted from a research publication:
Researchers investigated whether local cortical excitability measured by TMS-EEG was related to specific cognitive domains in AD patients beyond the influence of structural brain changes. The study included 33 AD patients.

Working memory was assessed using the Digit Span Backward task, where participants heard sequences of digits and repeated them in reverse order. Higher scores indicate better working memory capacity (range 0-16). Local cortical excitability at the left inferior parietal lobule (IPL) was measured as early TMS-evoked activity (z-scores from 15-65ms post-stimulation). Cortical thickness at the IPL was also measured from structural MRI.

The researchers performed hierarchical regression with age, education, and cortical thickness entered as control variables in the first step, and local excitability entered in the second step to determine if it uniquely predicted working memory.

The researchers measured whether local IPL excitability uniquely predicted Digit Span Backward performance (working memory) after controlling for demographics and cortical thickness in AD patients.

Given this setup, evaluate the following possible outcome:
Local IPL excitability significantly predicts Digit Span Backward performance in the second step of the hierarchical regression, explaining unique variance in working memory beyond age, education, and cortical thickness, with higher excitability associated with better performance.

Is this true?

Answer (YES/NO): NO